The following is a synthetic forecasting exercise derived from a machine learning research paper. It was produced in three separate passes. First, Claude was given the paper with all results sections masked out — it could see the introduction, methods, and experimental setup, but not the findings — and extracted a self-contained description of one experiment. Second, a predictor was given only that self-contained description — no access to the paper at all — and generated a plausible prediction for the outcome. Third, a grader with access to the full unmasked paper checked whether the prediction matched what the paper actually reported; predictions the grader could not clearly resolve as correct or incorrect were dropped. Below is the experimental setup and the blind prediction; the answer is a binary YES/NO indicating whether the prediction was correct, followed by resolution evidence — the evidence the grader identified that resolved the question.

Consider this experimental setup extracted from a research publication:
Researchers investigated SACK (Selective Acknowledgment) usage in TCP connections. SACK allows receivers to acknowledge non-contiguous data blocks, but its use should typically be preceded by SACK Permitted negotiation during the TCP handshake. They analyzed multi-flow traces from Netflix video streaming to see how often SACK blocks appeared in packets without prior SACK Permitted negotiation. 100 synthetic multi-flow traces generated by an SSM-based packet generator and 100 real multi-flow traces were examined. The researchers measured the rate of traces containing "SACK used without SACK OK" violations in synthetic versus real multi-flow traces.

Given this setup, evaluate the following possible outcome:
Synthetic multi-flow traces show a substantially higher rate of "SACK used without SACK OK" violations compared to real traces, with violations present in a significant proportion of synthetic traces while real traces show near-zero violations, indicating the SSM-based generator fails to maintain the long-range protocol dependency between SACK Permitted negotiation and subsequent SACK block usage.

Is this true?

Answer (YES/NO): NO